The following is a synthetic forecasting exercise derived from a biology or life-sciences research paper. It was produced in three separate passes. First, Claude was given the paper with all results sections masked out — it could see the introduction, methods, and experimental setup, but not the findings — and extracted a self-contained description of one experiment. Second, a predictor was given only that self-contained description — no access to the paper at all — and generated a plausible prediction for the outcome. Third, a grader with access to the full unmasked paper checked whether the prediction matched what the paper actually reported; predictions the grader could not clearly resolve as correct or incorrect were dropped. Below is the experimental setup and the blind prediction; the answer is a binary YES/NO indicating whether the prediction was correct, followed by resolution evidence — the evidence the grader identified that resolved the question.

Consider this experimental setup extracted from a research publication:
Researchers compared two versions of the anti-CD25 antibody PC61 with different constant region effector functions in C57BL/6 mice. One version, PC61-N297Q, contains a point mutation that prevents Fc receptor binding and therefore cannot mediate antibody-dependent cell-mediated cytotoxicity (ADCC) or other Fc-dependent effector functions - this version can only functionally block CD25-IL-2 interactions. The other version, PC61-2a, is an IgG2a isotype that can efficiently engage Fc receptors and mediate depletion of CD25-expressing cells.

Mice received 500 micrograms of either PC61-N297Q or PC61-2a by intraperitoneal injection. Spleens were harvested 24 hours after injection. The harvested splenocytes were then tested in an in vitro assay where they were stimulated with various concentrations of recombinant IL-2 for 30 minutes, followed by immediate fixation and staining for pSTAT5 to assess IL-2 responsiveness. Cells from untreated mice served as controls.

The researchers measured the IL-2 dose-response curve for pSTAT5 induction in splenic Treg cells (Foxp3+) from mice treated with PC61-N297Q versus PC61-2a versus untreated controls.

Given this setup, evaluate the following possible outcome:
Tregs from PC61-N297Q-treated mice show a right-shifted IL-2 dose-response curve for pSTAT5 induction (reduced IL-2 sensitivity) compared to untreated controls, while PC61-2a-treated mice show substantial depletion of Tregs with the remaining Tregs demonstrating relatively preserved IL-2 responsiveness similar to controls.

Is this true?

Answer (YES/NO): NO